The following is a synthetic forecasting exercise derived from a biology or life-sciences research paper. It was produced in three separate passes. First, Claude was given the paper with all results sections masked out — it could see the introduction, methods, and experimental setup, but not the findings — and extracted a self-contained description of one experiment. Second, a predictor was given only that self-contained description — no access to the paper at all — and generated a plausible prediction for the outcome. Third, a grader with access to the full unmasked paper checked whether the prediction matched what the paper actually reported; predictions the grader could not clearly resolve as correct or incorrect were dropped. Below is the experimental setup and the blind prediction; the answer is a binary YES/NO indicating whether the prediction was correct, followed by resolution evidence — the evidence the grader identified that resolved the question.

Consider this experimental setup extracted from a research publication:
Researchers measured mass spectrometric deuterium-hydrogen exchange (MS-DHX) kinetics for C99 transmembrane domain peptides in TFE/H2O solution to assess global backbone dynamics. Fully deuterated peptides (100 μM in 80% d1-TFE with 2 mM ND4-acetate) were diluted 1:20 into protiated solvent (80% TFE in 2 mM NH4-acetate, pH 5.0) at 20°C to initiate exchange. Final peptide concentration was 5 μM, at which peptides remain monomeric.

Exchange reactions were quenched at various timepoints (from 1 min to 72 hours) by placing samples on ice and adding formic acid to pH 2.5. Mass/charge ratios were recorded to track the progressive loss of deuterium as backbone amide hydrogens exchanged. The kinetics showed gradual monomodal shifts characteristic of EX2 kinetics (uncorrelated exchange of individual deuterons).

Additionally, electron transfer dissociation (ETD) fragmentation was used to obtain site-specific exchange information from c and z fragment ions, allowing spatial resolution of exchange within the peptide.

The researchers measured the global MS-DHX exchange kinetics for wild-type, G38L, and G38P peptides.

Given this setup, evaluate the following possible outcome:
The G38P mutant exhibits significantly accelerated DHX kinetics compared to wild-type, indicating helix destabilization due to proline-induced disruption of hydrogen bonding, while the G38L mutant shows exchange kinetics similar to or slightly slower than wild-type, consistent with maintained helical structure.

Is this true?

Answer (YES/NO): NO